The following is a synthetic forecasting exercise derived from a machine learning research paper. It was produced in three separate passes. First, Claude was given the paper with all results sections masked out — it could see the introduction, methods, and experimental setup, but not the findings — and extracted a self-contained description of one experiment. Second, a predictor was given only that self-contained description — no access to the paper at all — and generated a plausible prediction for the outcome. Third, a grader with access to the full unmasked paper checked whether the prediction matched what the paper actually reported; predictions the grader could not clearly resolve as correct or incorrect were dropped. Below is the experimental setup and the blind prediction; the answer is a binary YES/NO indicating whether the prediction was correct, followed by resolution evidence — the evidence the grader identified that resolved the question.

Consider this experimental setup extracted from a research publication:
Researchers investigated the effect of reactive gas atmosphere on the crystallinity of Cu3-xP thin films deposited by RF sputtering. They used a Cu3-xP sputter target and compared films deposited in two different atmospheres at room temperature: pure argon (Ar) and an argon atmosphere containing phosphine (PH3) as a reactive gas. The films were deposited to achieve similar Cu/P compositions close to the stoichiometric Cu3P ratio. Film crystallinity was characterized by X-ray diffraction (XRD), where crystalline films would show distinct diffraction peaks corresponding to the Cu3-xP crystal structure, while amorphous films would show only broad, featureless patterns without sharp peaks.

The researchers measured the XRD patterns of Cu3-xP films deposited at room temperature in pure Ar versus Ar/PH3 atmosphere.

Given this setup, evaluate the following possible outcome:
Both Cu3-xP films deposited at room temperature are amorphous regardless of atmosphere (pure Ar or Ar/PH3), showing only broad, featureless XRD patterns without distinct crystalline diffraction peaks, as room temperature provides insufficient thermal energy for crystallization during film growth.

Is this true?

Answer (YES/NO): NO